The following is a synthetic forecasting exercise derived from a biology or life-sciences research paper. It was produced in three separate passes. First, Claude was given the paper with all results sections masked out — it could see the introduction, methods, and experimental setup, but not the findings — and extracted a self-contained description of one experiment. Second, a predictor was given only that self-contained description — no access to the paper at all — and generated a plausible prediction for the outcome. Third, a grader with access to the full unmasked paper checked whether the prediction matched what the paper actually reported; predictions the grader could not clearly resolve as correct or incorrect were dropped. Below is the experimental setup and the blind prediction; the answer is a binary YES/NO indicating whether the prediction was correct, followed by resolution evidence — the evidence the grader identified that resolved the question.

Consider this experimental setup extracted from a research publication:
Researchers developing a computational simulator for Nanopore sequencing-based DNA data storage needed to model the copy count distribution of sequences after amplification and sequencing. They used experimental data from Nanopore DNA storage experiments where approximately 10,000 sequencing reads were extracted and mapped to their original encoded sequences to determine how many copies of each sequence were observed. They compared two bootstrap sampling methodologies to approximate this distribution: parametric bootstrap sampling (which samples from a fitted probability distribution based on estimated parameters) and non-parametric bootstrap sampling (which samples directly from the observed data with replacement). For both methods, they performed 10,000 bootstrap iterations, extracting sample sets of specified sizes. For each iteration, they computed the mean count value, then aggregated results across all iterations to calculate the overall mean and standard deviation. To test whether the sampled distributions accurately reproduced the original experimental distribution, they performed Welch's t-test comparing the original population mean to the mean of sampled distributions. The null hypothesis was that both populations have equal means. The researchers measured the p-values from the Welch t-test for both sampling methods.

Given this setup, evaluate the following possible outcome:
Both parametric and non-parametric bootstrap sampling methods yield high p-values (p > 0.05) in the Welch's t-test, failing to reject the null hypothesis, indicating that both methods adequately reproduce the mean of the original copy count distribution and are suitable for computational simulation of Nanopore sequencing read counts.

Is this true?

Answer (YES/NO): YES